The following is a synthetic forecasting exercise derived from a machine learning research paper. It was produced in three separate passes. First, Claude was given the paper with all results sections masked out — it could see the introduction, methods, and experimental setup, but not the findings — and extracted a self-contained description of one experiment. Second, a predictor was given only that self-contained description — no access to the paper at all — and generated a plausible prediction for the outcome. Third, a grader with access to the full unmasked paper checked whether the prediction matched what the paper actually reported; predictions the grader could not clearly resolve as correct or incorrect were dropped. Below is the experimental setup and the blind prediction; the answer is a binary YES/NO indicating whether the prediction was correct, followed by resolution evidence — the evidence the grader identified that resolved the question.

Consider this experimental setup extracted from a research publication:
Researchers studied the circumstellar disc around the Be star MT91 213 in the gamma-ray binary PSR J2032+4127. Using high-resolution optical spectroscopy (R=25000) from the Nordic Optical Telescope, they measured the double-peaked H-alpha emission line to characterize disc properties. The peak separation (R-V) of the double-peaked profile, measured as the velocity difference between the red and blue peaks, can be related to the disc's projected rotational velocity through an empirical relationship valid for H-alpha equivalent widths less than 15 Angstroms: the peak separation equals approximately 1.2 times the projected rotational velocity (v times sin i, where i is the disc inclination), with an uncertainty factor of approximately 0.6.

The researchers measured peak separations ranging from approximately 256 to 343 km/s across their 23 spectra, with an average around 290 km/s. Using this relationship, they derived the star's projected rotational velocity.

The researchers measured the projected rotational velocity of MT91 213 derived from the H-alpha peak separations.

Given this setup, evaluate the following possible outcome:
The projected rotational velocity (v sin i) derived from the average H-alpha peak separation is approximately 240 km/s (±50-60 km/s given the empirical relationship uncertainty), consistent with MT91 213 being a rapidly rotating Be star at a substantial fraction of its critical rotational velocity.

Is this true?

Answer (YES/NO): NO